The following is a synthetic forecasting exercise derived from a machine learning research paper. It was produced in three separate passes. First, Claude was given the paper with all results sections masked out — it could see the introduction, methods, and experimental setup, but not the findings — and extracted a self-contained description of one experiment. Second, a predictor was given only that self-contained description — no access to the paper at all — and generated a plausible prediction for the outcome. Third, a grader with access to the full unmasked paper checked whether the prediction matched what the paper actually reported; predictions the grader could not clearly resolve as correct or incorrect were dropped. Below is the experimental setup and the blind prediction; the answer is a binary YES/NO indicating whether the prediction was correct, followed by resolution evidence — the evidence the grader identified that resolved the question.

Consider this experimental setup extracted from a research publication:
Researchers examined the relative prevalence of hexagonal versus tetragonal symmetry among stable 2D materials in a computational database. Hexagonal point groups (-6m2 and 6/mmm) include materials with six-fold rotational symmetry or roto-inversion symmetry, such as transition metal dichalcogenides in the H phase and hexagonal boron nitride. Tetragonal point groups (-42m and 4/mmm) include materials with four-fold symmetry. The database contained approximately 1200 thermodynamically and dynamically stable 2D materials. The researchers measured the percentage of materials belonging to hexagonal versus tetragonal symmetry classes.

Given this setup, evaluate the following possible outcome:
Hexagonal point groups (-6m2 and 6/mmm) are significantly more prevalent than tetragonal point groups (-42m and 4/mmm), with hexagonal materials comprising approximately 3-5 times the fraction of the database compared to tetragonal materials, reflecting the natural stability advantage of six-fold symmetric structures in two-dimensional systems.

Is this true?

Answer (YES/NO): NO